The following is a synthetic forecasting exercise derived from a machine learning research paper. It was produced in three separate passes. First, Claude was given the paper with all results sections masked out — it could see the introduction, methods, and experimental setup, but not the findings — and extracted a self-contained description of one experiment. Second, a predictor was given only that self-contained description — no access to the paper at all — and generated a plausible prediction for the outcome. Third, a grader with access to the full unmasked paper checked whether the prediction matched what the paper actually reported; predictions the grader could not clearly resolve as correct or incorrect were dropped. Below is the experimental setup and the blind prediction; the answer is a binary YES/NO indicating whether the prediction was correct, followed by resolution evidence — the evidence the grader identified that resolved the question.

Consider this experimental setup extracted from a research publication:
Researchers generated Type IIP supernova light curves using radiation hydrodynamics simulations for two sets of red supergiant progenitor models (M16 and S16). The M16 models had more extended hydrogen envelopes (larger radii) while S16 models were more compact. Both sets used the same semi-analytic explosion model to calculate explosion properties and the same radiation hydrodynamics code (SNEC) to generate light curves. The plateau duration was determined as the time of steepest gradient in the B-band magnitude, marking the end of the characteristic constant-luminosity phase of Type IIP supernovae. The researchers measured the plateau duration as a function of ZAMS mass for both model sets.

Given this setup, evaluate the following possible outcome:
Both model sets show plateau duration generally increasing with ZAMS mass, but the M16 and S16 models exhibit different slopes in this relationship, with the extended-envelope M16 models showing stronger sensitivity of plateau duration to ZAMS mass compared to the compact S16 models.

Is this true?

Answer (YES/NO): NO